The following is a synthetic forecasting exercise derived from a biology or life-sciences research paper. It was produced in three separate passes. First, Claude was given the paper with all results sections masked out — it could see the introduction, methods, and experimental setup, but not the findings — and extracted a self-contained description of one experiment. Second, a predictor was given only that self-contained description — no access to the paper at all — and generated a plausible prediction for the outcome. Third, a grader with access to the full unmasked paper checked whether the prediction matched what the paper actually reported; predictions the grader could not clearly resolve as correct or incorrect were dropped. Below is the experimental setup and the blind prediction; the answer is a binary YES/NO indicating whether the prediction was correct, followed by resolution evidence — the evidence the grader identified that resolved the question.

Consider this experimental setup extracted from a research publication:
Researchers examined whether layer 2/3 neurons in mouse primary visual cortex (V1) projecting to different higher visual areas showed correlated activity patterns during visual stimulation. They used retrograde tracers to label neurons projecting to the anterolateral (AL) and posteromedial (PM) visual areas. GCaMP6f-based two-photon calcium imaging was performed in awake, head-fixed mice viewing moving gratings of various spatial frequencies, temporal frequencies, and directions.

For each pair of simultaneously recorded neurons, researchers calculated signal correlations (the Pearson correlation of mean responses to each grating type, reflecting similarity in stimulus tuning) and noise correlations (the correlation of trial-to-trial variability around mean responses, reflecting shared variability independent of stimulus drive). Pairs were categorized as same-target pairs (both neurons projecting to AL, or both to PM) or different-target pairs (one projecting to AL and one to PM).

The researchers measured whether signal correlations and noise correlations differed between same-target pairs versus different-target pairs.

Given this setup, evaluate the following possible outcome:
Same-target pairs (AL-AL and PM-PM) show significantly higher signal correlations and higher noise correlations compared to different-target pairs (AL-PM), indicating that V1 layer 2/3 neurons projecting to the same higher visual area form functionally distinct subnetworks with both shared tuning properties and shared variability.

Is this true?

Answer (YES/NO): YES